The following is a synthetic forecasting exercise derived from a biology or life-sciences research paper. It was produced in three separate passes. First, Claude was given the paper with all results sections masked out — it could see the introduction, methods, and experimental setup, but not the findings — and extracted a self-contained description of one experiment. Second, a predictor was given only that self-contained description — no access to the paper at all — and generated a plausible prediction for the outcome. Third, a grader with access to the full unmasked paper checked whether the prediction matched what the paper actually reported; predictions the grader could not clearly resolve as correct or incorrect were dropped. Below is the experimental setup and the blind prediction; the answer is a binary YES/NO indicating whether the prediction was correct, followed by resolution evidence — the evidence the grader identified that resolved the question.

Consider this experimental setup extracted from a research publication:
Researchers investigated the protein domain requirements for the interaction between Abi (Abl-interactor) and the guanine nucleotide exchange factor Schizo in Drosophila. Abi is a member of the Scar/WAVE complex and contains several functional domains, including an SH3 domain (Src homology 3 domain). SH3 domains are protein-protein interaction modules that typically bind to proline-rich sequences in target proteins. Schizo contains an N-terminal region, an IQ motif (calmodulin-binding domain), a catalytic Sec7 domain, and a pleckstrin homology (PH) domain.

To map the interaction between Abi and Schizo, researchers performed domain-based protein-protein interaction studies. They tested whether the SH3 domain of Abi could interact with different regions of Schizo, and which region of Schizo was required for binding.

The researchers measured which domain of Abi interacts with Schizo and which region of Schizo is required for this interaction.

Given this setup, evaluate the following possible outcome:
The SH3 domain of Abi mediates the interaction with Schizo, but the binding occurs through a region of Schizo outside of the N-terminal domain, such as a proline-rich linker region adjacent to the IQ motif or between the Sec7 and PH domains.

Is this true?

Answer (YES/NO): NO